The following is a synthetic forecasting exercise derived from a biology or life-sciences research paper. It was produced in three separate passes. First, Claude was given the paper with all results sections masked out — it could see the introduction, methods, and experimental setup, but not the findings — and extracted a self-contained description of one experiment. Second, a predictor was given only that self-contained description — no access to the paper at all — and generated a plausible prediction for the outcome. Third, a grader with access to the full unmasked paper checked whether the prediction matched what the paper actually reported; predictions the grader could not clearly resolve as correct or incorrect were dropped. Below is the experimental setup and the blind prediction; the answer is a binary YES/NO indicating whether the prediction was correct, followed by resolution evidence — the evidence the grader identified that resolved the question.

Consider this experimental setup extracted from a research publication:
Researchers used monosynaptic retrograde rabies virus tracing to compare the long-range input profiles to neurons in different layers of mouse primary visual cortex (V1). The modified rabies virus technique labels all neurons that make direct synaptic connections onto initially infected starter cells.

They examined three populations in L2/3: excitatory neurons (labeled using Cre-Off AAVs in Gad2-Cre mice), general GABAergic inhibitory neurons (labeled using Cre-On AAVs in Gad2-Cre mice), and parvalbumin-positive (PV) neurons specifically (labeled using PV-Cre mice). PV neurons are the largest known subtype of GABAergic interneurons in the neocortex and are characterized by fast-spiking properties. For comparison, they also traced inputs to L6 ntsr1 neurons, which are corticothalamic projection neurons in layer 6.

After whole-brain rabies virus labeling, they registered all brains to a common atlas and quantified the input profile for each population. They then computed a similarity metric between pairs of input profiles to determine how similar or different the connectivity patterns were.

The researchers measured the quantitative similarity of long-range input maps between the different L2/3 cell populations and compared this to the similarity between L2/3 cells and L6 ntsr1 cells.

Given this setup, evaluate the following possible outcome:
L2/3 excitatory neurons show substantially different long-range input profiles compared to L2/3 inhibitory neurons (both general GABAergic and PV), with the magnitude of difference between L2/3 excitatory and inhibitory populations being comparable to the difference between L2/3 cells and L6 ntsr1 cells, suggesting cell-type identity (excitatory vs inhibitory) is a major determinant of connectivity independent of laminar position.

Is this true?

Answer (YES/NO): NO